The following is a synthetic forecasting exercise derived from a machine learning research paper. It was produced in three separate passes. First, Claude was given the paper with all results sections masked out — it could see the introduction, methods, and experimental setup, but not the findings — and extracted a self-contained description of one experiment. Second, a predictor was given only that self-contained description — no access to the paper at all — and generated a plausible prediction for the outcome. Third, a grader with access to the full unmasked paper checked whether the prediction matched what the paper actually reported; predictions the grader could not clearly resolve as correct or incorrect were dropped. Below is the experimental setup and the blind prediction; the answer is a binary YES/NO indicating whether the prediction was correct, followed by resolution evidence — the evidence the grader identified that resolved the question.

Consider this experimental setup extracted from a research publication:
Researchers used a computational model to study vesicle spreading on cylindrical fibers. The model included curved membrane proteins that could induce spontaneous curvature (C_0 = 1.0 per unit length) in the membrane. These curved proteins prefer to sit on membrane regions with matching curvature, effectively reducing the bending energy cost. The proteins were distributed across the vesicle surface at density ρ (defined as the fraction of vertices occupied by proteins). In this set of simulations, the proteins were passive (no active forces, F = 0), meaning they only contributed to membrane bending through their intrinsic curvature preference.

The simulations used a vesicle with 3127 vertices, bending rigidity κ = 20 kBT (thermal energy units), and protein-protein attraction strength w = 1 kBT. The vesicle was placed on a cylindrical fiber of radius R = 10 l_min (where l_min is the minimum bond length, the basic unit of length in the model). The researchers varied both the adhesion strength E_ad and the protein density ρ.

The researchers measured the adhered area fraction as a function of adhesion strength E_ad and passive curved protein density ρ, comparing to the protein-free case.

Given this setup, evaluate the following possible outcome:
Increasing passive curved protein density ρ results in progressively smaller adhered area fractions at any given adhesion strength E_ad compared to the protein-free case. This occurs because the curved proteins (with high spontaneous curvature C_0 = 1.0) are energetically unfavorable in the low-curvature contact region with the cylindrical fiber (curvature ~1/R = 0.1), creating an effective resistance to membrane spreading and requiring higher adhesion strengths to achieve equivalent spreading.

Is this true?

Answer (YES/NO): NO